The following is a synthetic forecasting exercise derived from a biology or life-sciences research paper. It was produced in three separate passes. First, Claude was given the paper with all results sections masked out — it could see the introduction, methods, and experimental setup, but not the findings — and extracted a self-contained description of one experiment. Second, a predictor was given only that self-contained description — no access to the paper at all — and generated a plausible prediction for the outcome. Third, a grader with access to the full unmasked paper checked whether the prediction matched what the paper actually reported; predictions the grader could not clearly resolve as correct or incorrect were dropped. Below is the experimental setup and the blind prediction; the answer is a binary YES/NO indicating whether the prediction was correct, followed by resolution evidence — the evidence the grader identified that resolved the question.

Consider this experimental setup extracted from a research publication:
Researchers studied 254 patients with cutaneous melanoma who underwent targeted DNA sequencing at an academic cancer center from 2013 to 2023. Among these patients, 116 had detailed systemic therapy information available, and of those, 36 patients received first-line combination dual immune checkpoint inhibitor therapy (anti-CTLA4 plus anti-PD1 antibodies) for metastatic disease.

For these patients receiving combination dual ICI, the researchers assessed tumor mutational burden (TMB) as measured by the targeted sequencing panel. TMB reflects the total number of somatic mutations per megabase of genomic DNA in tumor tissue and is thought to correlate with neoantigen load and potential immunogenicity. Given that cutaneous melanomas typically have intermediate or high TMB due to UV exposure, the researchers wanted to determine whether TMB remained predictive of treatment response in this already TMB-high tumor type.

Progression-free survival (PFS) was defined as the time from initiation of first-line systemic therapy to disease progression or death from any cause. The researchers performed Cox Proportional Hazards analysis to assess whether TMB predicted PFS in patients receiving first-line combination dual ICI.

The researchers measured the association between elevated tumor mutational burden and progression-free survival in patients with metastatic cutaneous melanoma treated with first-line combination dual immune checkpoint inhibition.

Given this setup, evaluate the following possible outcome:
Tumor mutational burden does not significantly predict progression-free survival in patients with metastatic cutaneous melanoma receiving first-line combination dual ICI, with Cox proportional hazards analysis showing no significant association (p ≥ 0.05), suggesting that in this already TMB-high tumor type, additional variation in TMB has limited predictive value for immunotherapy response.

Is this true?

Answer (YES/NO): NO